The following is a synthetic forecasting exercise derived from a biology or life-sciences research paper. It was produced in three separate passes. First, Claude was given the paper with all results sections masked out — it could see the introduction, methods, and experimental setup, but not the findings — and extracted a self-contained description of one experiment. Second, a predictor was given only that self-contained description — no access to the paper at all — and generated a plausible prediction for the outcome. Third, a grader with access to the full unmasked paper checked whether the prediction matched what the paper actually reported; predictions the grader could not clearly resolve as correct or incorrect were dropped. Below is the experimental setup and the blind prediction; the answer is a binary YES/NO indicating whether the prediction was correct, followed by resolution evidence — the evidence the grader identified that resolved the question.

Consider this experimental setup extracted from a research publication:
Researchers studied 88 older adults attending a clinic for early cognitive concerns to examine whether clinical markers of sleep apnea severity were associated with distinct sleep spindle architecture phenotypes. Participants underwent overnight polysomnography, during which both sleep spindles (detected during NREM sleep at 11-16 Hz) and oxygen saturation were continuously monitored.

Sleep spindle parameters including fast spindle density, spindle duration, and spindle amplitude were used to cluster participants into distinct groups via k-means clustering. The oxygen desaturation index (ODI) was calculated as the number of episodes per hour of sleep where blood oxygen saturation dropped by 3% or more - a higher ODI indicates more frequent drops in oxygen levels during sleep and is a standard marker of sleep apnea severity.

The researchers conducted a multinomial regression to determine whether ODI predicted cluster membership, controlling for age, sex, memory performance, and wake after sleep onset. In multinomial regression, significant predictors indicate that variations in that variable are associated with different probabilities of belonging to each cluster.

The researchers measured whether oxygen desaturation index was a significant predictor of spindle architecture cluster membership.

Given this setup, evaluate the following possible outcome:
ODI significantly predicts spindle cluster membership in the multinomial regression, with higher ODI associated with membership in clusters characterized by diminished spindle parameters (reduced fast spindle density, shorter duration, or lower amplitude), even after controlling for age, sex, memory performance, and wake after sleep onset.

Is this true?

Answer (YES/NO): NO